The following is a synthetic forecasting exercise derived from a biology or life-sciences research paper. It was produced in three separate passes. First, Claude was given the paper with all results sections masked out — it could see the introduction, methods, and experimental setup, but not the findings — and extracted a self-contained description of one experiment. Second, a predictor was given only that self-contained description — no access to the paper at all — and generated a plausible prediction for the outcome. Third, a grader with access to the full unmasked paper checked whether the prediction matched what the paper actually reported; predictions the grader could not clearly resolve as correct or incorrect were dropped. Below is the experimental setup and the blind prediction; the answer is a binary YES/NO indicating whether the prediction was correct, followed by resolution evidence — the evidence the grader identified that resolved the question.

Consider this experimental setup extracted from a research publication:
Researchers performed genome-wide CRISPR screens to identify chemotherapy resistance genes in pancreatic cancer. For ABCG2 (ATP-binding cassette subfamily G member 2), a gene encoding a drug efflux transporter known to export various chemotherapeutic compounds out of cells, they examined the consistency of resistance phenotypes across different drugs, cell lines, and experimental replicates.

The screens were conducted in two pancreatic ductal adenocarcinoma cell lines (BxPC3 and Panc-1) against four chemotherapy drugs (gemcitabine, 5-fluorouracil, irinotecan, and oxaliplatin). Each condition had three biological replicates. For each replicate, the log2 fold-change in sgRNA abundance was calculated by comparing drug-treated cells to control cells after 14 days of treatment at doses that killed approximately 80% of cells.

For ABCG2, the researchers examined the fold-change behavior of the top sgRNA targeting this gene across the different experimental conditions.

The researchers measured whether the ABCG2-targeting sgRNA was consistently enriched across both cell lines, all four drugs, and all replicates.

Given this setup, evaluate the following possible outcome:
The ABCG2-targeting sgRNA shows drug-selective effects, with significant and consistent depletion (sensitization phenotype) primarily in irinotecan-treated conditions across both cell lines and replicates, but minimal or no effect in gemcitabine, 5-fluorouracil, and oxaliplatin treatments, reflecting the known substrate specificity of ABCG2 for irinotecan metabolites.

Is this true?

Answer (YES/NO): NO